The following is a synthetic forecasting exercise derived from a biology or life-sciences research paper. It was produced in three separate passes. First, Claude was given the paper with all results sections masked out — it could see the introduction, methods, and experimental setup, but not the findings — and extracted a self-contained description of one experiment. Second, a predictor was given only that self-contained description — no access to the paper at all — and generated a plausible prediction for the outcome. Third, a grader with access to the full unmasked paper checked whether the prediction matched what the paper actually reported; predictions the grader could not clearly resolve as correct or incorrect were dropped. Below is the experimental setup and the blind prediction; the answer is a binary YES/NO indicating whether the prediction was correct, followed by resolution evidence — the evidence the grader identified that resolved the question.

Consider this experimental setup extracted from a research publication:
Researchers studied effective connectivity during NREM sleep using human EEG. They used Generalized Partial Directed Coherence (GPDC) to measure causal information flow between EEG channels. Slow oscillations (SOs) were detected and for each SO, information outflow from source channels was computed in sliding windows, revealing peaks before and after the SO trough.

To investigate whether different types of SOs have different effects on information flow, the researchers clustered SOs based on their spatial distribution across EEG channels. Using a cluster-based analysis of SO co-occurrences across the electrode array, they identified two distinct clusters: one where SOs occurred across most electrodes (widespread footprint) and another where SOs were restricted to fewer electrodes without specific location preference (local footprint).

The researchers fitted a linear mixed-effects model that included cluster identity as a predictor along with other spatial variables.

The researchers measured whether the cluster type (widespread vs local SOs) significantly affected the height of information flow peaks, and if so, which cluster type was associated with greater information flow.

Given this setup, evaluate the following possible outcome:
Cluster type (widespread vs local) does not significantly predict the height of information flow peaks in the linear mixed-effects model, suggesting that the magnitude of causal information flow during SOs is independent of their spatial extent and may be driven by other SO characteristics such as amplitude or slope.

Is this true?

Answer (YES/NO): NO